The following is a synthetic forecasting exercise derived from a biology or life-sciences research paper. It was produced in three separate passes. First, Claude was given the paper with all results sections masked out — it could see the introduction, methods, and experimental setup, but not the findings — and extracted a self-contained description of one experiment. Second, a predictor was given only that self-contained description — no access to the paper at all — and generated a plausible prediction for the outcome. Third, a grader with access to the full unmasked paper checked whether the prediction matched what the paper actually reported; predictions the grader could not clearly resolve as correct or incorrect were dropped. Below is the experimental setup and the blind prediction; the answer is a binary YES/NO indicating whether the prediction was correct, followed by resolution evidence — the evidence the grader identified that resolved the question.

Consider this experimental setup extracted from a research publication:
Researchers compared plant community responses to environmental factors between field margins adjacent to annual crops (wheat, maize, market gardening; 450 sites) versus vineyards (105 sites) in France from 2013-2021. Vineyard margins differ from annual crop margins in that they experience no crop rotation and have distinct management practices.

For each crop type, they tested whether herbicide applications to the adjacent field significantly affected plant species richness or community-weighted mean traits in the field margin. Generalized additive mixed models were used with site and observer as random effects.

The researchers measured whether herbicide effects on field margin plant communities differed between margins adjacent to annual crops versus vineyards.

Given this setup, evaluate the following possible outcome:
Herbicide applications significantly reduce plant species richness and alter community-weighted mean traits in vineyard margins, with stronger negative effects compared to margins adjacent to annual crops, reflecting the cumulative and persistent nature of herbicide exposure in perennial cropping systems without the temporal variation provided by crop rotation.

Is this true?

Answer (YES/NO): NO